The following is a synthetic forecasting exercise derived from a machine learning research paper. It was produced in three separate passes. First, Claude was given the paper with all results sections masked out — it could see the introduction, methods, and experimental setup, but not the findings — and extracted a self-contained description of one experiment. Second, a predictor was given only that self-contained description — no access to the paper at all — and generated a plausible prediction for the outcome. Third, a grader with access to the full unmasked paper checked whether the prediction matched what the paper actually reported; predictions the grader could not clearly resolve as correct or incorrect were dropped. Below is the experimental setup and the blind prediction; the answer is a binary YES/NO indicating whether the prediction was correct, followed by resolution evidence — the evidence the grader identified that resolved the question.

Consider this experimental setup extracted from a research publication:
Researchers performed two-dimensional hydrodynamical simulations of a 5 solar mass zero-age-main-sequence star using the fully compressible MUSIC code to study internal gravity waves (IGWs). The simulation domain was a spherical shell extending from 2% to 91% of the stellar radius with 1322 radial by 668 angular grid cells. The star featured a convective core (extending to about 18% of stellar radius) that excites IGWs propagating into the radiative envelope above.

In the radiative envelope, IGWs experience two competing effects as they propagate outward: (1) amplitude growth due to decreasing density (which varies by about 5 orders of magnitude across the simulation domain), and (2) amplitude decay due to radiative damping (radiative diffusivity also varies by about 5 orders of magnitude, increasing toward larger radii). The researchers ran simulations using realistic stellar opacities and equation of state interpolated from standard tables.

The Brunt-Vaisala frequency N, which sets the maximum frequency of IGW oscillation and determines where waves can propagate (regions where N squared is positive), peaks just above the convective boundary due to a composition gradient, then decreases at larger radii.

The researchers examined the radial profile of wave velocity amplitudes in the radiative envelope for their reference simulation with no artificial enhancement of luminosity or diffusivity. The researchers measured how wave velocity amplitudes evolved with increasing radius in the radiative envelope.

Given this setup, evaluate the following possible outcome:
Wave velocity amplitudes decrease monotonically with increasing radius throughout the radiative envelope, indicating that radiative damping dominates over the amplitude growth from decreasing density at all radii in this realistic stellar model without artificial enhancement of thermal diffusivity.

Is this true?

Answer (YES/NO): NO